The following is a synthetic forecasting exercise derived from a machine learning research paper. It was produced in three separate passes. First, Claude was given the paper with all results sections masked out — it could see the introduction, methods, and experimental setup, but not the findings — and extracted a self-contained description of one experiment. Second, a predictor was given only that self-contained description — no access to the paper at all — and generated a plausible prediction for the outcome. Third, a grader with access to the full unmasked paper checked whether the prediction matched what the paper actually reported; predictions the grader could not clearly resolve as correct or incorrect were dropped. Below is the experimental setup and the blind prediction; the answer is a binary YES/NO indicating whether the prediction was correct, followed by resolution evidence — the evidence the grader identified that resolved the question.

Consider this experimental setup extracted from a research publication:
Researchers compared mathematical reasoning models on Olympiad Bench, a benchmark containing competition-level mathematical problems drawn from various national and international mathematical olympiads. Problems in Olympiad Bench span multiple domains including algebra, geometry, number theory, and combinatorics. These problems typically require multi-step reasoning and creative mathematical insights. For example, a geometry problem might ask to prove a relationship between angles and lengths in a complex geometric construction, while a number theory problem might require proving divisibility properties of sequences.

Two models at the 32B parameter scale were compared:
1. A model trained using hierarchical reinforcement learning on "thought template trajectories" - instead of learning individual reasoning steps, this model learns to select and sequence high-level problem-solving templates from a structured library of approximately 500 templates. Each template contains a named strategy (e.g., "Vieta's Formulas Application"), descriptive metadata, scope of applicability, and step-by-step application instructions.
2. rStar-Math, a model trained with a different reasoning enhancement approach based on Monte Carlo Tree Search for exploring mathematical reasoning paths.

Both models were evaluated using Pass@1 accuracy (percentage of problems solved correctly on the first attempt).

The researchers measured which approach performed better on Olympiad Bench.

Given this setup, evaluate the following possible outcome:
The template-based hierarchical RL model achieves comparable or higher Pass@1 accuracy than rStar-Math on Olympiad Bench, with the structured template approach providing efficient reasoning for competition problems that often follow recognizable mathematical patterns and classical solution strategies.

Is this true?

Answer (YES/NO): YES